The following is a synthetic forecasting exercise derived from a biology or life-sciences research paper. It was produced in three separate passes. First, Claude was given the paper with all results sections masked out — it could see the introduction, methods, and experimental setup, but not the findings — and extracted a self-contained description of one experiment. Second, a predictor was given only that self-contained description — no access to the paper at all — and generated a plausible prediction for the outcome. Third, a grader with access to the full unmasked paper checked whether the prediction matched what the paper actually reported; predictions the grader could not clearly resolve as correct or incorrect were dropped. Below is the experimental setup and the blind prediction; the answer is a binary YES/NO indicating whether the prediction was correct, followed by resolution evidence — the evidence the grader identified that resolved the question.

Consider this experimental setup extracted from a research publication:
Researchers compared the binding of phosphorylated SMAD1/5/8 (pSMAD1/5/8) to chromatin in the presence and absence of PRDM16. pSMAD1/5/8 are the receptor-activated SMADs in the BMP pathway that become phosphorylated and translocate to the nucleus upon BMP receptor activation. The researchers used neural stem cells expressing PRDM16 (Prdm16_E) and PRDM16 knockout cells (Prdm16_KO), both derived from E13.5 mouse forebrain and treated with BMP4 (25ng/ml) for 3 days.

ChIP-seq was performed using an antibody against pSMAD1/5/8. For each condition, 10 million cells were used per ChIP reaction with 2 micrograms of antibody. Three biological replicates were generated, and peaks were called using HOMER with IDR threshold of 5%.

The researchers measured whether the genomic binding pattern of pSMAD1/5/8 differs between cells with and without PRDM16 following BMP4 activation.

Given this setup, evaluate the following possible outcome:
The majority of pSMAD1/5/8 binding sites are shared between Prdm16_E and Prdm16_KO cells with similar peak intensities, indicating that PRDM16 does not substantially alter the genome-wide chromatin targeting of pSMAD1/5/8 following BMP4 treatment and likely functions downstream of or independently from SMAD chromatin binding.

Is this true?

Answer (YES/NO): NO